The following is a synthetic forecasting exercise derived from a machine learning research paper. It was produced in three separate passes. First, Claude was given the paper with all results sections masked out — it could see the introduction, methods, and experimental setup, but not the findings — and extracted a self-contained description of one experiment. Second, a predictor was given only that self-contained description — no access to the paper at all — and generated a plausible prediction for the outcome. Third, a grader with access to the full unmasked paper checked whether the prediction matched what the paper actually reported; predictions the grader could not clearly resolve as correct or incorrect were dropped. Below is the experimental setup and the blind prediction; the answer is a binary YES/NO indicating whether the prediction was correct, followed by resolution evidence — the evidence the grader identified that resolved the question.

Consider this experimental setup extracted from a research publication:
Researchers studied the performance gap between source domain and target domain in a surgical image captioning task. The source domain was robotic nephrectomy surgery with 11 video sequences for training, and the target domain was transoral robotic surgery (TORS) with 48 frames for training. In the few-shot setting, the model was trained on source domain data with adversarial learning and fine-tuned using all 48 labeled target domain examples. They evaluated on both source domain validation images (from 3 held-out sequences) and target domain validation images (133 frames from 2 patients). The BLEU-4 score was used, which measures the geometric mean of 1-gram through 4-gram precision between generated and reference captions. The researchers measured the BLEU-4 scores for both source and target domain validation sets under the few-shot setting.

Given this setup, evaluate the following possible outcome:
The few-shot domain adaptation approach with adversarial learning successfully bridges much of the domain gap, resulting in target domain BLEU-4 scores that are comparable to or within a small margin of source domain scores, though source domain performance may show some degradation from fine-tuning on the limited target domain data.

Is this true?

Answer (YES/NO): YES